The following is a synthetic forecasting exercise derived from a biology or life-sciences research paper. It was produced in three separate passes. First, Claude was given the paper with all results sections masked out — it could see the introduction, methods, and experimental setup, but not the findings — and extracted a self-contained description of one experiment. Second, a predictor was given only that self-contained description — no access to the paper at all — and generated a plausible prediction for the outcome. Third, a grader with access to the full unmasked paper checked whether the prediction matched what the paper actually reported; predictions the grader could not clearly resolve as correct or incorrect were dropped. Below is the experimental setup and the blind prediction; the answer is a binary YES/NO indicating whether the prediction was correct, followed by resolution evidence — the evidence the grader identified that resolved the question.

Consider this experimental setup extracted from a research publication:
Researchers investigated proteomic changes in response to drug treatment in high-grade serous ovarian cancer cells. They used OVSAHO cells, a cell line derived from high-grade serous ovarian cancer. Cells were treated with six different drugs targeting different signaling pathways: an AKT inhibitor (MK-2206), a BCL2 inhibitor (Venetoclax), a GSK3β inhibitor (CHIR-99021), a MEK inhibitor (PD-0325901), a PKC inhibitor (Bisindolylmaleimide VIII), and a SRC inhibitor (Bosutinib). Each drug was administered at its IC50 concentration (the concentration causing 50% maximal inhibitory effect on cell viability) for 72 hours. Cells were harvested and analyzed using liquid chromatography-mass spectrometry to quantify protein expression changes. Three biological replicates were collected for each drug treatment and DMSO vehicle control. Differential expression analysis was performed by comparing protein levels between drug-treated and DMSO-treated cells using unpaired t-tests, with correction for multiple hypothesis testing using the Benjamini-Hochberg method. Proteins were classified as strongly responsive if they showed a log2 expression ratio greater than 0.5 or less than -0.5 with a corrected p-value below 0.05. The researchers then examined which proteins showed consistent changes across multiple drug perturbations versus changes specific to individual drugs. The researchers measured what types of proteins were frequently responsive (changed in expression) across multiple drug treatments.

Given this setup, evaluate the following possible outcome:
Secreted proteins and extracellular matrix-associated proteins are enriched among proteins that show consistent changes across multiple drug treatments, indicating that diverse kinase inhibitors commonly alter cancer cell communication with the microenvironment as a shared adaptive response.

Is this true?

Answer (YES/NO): NO